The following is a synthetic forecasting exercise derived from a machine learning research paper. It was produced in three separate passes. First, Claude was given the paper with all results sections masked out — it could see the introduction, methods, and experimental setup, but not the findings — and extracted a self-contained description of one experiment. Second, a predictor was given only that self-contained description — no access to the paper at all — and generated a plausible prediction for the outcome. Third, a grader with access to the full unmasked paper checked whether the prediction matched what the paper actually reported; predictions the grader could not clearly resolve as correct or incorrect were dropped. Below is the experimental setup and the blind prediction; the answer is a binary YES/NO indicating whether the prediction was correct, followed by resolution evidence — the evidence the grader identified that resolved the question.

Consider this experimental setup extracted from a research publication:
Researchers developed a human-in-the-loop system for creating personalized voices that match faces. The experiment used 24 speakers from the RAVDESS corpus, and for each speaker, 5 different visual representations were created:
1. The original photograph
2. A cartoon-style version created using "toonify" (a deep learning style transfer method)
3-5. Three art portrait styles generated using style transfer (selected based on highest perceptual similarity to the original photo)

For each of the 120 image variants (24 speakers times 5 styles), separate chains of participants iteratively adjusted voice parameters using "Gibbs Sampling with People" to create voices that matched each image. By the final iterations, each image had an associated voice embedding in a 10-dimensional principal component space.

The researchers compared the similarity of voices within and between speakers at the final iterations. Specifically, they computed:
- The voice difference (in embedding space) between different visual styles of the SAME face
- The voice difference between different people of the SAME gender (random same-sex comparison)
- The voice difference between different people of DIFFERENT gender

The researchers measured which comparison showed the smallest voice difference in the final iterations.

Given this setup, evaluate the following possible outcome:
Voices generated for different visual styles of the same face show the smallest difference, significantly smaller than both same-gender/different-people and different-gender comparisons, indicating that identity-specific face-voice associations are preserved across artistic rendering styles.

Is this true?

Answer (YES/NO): YES